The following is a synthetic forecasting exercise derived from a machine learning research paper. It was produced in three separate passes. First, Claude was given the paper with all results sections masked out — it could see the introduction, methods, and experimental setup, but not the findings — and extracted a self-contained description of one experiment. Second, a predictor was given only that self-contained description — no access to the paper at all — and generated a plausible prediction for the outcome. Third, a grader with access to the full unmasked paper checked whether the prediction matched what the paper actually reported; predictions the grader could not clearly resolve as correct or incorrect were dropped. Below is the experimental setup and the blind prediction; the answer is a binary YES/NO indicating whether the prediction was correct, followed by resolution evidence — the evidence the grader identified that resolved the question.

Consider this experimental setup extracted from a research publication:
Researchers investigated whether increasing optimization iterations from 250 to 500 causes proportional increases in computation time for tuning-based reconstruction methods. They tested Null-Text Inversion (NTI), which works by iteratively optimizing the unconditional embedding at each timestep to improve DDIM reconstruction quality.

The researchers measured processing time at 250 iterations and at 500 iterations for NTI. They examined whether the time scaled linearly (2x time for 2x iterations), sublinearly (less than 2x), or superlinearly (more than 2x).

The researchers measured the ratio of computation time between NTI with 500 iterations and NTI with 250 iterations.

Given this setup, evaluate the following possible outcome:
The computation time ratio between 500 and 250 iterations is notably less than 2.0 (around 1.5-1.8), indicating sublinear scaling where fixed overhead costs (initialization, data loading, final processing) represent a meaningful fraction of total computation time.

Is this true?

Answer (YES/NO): YES